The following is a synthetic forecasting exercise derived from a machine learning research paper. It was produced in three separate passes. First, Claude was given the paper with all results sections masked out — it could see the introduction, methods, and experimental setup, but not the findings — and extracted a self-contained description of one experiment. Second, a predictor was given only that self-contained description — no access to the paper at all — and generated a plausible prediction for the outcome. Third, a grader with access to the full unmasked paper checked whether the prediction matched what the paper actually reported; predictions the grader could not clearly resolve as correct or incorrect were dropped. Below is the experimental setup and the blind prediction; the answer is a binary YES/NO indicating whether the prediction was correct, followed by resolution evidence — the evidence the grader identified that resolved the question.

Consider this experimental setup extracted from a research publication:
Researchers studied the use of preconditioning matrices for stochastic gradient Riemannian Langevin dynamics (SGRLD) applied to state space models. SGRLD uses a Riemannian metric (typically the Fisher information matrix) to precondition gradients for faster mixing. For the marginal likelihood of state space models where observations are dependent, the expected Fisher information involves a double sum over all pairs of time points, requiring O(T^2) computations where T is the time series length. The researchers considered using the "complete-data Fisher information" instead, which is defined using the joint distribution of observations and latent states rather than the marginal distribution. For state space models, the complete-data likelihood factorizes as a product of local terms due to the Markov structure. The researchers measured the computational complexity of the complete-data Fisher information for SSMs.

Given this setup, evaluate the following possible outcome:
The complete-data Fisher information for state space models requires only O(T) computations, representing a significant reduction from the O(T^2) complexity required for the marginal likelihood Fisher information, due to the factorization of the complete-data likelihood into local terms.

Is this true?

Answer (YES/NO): YES